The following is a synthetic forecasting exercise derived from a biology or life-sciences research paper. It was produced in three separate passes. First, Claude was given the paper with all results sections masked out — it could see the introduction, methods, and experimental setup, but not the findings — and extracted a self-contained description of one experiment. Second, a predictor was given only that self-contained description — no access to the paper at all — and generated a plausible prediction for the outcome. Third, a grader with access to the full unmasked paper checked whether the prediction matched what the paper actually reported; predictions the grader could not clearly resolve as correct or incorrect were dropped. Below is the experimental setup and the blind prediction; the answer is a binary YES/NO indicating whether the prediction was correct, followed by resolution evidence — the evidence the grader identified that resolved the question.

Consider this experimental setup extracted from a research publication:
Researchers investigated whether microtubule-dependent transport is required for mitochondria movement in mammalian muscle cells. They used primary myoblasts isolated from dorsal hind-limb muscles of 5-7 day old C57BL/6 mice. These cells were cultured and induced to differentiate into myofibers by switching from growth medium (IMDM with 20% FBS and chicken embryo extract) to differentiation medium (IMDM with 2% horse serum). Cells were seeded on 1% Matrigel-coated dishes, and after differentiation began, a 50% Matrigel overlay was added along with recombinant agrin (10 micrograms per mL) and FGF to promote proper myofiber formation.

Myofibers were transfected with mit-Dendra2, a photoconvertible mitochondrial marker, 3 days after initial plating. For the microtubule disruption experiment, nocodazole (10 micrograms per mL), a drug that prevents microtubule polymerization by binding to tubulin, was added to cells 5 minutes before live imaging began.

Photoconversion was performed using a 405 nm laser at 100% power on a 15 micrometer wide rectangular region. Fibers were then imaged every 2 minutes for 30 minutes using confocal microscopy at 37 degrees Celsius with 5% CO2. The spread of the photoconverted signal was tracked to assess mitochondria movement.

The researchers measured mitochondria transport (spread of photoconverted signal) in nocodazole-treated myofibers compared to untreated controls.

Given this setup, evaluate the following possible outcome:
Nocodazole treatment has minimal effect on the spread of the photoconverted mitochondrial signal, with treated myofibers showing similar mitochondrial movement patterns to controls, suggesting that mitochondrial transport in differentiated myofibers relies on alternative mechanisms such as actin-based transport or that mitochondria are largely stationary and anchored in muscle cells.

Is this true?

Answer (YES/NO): NO